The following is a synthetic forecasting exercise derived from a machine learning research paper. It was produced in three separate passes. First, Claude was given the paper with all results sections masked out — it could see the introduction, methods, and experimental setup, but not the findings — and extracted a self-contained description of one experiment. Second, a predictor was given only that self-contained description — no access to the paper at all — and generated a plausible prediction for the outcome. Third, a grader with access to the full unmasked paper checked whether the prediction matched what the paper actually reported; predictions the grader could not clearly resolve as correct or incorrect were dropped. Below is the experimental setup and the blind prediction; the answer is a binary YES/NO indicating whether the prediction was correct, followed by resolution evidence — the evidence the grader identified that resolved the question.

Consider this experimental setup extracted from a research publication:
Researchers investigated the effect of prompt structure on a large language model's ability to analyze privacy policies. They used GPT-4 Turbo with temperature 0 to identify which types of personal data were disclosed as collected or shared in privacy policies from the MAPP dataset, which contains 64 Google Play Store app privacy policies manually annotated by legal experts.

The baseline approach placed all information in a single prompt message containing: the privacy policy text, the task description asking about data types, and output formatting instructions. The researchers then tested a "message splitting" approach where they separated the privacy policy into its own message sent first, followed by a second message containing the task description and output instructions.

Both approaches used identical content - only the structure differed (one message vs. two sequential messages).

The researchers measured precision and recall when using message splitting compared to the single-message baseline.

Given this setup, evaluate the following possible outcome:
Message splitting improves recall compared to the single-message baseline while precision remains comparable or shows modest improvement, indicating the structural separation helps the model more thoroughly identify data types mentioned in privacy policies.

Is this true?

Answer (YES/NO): NO